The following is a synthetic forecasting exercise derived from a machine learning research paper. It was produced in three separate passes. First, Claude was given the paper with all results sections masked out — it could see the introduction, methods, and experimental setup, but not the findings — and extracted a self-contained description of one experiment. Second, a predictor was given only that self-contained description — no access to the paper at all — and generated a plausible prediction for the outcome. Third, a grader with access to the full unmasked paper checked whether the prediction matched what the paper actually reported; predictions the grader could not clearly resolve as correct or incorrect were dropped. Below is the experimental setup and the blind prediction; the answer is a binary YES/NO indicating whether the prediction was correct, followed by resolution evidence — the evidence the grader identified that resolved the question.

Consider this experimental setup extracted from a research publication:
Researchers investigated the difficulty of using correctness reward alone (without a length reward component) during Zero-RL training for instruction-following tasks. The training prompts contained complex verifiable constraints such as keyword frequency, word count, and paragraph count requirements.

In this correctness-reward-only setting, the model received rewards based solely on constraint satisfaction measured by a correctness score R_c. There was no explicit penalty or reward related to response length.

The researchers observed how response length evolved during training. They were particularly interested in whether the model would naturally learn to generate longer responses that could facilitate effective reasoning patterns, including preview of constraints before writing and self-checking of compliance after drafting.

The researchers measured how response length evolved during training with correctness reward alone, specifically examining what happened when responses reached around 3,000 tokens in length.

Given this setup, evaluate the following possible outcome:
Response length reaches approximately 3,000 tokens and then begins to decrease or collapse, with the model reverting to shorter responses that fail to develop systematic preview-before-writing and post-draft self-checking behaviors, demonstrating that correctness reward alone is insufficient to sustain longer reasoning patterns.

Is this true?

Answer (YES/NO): NO